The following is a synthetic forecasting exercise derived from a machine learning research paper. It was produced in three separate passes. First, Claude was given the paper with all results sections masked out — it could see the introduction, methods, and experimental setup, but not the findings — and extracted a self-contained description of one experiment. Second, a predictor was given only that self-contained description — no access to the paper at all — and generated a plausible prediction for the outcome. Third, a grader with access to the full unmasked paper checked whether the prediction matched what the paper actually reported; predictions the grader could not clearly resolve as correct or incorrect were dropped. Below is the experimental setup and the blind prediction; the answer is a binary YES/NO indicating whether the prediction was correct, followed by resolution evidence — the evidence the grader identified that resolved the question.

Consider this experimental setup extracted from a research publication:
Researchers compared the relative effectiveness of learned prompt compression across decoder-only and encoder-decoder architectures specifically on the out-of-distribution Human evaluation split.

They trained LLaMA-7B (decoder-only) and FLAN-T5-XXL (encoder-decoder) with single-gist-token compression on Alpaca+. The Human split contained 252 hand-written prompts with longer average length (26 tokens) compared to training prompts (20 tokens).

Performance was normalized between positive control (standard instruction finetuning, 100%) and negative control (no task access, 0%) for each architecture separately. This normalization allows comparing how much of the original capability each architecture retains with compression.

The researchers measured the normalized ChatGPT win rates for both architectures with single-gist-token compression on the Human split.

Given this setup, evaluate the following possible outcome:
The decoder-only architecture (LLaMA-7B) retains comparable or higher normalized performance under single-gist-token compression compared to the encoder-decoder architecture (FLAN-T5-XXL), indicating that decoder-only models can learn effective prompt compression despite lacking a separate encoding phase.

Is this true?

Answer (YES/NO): YES